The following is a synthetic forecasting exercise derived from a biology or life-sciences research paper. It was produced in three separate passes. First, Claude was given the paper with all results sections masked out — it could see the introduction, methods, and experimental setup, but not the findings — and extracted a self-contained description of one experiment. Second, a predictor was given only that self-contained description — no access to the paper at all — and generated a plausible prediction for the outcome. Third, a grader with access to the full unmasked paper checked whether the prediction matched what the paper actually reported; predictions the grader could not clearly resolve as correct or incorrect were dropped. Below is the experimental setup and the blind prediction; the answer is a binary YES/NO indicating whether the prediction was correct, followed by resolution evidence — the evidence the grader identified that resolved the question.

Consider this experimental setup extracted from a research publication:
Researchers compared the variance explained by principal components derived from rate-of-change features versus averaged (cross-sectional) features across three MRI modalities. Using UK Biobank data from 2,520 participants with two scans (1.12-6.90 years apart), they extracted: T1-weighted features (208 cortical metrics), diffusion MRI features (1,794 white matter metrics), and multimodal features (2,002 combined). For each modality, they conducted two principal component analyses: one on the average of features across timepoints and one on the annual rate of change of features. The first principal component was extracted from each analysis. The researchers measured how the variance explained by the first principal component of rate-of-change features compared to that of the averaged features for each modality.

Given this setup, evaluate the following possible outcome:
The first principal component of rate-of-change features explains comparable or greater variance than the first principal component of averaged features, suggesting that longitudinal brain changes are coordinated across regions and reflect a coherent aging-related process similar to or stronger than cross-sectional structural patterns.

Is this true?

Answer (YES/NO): NO